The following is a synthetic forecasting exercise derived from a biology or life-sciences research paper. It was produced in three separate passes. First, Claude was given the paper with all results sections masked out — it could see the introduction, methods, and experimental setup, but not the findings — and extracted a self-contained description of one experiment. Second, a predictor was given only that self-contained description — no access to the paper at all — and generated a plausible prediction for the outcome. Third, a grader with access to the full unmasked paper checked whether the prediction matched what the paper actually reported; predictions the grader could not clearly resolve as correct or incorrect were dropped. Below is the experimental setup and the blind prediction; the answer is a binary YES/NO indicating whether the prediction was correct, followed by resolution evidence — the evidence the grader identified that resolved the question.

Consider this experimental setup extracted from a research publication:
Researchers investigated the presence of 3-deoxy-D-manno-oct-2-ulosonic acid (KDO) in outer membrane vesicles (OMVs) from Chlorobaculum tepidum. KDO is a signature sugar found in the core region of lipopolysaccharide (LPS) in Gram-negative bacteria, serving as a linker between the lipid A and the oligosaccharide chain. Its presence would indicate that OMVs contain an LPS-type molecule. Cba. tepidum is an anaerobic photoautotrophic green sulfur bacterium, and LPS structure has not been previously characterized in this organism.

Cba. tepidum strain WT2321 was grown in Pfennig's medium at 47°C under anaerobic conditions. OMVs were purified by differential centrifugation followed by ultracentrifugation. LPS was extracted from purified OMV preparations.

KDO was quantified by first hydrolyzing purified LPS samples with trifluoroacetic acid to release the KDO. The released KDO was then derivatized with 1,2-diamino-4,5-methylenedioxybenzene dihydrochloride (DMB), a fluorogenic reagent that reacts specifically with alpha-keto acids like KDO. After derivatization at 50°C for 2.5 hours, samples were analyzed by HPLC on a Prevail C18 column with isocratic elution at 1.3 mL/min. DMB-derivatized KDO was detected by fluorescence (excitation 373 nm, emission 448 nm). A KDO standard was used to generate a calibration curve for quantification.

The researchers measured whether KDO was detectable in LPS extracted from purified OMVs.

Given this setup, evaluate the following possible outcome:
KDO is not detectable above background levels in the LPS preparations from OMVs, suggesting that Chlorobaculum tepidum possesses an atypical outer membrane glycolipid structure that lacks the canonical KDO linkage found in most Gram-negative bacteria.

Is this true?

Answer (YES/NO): NO